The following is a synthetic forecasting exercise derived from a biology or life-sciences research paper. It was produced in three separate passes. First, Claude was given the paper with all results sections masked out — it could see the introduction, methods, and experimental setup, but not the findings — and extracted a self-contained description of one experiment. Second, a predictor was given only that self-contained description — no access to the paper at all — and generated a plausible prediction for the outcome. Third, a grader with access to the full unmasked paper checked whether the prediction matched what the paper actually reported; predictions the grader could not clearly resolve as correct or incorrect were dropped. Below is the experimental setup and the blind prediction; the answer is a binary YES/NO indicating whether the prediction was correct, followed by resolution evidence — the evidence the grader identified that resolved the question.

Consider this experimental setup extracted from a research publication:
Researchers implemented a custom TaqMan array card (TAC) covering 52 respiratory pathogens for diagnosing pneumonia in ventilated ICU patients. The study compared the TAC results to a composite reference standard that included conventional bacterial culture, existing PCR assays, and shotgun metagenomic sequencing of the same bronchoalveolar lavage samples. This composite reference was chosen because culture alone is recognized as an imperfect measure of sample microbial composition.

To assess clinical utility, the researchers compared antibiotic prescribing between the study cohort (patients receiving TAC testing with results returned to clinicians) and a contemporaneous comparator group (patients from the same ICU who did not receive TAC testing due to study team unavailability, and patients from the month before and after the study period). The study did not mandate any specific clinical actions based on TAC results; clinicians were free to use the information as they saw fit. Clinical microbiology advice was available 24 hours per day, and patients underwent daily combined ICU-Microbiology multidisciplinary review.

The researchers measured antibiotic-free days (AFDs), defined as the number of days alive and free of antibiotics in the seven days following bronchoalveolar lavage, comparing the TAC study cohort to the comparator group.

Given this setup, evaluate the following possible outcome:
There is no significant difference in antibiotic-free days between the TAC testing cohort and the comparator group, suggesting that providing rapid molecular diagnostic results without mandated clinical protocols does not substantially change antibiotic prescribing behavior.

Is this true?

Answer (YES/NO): NO